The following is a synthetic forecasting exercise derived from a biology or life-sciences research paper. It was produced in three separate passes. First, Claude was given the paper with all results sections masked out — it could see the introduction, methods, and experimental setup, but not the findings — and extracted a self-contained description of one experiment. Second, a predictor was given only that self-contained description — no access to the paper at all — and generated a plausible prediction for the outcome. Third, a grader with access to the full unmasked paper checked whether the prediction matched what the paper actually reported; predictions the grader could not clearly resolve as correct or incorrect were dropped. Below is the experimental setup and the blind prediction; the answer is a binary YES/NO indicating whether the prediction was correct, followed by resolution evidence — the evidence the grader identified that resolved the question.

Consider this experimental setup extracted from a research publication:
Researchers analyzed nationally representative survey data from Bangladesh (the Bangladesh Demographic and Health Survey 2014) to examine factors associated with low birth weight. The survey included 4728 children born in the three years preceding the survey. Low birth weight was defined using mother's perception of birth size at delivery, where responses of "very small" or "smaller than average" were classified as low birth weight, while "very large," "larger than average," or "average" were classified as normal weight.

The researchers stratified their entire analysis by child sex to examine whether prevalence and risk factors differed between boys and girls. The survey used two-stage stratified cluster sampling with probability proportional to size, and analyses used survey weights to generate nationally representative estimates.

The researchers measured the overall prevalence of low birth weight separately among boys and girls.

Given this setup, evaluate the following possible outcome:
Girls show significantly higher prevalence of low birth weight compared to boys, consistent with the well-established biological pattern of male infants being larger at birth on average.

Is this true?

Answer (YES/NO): YES